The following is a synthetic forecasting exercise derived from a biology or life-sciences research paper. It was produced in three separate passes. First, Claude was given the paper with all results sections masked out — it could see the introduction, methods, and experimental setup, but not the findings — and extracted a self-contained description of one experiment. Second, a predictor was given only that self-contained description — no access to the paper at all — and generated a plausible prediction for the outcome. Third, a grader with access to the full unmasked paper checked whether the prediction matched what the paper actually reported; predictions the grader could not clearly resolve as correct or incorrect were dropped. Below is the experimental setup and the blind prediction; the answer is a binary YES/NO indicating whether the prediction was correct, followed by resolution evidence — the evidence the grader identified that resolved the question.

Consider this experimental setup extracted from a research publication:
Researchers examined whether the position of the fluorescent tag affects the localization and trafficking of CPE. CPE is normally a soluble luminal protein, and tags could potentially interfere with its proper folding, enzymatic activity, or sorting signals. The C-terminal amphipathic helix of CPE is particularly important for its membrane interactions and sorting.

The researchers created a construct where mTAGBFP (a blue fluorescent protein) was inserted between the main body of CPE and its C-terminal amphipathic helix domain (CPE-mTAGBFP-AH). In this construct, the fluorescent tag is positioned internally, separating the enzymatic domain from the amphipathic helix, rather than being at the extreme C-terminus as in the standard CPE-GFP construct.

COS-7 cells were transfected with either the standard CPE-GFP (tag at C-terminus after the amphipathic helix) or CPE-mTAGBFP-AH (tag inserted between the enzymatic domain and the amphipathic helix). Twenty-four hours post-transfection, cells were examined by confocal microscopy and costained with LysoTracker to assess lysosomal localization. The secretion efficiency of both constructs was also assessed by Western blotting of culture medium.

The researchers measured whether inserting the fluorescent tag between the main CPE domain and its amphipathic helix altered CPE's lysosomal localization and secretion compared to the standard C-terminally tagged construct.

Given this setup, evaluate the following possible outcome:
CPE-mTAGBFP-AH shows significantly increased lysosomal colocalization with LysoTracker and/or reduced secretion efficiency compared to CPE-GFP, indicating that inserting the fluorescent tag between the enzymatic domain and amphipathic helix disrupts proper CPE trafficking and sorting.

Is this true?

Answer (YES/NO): NO